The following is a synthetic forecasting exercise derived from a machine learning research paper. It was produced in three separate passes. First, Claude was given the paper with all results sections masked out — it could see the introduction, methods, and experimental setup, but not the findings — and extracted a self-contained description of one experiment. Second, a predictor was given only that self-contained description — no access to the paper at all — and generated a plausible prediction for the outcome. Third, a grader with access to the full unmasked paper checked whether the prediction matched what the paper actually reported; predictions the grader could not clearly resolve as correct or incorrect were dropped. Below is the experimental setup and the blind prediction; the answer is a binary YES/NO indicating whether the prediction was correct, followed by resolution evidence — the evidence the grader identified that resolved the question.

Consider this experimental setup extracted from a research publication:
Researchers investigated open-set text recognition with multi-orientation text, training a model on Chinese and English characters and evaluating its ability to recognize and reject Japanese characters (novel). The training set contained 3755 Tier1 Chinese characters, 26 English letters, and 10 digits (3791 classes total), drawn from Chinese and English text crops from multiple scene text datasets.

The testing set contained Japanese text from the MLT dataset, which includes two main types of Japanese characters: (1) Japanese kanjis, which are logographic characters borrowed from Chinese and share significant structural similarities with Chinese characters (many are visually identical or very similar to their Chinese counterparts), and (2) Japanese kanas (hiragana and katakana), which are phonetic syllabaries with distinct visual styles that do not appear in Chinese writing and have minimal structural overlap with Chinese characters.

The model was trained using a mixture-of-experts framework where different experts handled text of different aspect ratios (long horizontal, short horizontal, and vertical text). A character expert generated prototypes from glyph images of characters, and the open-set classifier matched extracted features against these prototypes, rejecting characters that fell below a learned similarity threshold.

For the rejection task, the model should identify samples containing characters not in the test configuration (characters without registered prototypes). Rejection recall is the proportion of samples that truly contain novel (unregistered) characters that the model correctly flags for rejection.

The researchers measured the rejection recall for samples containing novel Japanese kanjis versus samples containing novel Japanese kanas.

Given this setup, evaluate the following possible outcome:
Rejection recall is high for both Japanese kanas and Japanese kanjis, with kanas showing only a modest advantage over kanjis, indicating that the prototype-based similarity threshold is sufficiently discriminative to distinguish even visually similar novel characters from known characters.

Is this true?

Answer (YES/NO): NO